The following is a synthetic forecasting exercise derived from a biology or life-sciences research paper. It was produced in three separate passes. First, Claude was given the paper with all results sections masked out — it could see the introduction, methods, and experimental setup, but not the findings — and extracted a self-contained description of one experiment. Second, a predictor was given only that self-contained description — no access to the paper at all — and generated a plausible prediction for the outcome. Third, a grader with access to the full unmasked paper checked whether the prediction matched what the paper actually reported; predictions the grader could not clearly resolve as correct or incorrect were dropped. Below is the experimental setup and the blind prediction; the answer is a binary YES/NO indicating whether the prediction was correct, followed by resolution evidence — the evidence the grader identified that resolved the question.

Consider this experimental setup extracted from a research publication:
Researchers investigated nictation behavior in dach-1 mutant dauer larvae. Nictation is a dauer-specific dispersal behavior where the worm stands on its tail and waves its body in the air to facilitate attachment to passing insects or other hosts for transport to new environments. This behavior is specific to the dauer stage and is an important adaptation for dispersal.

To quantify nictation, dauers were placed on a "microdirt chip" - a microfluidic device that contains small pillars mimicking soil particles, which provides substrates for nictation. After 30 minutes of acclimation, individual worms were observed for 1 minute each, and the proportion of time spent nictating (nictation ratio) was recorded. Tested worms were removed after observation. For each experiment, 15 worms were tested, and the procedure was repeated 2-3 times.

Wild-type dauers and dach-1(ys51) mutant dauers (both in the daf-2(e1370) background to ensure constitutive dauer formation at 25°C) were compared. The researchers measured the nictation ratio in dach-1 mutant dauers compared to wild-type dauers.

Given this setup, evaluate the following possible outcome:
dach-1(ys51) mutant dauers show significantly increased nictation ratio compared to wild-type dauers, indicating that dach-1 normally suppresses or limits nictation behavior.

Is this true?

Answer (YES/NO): NO